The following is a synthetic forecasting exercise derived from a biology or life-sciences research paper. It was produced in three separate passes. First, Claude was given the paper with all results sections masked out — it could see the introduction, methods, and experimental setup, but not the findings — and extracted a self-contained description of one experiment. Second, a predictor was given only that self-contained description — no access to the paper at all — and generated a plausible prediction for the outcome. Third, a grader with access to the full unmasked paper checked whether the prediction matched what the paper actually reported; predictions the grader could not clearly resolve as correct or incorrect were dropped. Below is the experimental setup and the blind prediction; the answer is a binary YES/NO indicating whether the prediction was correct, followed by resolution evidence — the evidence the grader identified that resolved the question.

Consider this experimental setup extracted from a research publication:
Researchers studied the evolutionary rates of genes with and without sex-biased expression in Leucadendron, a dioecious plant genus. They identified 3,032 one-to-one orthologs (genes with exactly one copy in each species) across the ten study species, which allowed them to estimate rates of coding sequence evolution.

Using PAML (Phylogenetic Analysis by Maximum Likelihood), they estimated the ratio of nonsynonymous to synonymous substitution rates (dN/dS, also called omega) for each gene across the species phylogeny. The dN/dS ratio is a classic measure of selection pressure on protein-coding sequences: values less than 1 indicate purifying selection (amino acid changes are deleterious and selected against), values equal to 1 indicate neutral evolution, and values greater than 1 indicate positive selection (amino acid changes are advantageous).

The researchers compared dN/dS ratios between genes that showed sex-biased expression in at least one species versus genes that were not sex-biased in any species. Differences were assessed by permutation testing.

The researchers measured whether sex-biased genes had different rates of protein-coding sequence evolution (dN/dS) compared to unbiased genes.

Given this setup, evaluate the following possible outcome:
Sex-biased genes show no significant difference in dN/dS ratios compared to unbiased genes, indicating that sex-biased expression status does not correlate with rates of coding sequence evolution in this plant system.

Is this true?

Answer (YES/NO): YES